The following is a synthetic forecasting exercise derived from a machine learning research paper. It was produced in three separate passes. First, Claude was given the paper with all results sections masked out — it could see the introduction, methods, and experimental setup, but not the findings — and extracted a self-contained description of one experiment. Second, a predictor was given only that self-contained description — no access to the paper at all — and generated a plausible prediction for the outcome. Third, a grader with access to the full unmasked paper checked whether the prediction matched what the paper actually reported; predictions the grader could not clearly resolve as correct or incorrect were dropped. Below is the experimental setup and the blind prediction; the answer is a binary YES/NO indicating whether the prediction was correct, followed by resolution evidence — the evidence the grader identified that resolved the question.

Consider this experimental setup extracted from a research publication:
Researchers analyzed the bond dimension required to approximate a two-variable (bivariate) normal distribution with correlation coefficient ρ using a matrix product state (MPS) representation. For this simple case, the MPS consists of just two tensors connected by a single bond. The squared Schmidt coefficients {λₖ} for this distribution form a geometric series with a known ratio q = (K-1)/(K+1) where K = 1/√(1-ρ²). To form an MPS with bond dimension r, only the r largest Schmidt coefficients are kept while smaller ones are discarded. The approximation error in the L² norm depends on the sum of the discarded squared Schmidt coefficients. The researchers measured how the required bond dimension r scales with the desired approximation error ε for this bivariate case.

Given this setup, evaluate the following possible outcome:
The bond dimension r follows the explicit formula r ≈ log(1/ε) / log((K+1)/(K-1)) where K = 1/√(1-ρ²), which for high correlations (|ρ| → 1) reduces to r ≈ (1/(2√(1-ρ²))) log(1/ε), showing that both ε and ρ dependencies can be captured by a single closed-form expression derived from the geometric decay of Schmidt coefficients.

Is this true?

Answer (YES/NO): NO